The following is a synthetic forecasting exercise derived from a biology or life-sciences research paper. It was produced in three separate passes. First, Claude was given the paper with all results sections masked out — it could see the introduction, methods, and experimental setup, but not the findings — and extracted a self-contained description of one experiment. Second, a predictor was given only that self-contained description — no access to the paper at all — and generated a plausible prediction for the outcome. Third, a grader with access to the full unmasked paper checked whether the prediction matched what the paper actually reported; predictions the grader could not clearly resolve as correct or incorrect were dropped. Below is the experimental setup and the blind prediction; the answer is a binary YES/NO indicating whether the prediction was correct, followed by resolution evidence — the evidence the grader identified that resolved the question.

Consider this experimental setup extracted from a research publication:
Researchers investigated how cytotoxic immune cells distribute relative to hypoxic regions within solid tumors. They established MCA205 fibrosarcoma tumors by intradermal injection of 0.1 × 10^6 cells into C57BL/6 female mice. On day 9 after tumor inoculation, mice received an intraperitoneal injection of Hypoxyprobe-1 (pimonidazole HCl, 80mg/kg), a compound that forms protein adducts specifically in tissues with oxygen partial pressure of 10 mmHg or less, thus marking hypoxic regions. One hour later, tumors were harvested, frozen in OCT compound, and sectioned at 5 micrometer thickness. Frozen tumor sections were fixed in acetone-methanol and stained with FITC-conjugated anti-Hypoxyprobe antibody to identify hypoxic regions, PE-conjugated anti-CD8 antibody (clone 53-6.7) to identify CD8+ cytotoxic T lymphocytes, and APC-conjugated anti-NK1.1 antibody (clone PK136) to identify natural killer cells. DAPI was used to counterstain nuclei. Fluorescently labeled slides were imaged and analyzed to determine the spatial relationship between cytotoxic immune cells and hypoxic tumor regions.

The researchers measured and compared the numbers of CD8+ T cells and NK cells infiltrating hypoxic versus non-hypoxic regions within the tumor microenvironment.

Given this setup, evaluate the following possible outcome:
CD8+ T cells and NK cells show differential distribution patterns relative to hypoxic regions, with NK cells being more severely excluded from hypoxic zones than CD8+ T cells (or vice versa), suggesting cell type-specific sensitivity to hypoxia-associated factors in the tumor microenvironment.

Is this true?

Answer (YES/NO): YES